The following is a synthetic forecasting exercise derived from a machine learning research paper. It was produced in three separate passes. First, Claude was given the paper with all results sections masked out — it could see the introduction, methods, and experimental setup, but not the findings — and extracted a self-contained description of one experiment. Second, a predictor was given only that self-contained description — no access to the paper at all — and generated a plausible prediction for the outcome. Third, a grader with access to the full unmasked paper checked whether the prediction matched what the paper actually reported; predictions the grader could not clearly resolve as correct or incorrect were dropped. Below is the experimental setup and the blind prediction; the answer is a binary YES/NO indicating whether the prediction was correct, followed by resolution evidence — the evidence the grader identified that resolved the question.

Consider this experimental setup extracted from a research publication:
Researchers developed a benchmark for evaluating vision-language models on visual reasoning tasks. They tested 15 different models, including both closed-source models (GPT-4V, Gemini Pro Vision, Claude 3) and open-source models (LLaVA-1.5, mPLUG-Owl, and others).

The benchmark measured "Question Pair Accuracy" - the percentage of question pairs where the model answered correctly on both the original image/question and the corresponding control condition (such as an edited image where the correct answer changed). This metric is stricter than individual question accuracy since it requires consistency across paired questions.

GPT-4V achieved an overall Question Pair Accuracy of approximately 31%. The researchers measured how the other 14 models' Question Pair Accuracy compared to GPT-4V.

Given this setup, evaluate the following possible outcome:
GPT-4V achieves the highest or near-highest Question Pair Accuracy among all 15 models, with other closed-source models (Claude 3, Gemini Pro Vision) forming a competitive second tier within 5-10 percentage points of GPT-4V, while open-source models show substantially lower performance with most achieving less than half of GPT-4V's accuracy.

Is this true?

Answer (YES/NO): NO